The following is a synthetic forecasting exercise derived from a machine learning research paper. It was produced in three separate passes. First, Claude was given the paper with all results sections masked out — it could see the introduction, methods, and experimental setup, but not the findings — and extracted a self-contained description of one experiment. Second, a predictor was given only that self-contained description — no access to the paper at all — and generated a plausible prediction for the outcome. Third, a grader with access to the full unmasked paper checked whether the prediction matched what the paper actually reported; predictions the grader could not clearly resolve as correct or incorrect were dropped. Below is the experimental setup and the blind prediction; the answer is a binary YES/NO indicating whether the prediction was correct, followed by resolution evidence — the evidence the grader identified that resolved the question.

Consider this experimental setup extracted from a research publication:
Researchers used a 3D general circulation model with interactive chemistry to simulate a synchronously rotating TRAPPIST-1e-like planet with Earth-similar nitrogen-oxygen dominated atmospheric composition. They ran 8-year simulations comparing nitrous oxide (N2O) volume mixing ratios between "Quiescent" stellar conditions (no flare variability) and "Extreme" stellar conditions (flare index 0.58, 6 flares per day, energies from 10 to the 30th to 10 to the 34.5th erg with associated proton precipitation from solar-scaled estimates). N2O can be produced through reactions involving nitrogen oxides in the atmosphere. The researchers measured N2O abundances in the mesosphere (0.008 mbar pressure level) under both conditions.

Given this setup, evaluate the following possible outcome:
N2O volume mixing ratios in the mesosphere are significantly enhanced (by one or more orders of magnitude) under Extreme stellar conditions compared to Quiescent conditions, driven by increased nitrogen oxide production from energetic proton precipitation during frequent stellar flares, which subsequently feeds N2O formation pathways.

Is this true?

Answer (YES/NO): YES